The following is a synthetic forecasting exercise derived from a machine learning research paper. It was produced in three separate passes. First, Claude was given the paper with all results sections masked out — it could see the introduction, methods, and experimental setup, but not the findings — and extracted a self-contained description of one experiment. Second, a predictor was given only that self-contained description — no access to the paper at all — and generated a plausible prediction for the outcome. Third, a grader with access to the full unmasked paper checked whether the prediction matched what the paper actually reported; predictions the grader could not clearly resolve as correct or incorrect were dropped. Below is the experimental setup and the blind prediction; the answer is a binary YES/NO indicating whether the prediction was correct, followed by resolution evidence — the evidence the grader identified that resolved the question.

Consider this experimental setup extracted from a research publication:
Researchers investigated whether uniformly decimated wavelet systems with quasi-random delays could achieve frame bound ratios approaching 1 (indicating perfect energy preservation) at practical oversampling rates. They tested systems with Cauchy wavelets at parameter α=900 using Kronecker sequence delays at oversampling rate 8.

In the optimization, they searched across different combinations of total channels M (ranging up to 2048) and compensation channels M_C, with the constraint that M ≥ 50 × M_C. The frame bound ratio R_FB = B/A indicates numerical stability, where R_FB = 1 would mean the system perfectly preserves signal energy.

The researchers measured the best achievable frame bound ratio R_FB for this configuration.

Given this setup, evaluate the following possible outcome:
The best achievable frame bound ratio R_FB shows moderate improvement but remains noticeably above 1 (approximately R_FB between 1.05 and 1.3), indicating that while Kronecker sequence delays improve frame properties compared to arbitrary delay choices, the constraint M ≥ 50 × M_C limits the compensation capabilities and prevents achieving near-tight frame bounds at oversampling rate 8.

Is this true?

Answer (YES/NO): YES